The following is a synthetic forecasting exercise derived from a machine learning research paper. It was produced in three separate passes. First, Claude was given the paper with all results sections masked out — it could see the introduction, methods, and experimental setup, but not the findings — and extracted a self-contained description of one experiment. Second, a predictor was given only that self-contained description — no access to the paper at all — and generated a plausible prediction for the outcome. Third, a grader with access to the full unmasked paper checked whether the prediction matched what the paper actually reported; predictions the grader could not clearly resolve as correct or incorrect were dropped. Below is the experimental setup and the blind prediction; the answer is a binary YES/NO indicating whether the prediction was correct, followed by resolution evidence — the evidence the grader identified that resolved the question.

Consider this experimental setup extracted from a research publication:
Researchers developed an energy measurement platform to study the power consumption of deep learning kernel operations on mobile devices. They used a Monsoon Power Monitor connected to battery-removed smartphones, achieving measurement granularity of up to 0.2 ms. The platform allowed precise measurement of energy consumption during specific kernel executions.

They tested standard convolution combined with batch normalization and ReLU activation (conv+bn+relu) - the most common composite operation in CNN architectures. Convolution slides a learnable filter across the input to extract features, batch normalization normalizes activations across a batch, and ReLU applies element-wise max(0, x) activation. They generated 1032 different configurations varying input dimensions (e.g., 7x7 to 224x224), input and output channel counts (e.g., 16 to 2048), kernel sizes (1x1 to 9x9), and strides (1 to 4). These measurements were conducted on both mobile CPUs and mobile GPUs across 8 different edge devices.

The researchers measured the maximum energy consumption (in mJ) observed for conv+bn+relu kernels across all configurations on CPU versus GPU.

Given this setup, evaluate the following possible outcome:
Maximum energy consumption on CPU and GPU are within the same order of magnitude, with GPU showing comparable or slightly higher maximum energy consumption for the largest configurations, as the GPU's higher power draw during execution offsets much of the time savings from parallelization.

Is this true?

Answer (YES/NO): NO